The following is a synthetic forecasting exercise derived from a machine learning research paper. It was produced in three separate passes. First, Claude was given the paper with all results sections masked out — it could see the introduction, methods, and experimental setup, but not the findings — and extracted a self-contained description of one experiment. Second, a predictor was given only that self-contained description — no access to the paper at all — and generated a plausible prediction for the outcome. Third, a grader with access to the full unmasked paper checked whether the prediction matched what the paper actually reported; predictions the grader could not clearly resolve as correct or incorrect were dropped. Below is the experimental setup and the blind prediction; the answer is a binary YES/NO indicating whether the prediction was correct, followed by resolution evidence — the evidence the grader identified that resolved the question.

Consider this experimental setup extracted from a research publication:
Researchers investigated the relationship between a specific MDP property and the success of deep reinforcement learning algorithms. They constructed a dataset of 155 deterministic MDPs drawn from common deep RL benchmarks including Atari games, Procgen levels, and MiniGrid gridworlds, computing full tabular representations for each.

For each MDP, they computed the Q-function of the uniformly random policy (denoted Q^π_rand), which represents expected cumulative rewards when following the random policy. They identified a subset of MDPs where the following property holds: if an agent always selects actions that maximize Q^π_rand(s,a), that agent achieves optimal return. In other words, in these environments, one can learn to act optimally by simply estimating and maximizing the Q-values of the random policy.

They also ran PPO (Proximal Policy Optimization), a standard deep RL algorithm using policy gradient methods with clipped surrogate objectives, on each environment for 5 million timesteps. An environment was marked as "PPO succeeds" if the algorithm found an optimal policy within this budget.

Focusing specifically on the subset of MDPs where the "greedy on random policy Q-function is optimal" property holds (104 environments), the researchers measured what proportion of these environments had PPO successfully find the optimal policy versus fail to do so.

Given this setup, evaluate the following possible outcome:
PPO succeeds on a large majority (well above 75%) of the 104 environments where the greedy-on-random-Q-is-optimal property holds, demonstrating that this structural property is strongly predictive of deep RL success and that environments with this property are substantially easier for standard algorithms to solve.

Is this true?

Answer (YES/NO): NO